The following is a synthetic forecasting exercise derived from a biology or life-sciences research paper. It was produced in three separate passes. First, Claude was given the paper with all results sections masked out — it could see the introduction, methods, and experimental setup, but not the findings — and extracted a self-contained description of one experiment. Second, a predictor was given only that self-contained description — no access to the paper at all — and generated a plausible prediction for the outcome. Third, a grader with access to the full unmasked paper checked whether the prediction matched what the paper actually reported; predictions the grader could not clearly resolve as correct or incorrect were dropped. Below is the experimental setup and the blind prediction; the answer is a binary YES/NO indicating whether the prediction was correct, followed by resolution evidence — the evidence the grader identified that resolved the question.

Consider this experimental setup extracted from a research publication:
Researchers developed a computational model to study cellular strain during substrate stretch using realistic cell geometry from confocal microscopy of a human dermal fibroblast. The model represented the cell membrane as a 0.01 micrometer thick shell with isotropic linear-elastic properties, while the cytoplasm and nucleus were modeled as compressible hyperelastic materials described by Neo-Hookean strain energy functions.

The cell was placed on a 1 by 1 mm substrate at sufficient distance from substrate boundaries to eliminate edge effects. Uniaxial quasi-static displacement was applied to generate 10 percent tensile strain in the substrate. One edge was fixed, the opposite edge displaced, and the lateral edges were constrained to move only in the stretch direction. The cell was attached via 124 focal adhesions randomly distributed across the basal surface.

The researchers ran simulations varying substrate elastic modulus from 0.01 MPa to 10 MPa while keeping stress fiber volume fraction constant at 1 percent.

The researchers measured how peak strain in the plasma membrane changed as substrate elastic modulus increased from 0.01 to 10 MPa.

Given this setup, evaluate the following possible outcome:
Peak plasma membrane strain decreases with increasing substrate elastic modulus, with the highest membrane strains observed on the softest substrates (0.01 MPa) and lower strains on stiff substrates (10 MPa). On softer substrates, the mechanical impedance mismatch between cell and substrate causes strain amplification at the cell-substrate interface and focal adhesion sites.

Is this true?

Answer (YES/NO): NO